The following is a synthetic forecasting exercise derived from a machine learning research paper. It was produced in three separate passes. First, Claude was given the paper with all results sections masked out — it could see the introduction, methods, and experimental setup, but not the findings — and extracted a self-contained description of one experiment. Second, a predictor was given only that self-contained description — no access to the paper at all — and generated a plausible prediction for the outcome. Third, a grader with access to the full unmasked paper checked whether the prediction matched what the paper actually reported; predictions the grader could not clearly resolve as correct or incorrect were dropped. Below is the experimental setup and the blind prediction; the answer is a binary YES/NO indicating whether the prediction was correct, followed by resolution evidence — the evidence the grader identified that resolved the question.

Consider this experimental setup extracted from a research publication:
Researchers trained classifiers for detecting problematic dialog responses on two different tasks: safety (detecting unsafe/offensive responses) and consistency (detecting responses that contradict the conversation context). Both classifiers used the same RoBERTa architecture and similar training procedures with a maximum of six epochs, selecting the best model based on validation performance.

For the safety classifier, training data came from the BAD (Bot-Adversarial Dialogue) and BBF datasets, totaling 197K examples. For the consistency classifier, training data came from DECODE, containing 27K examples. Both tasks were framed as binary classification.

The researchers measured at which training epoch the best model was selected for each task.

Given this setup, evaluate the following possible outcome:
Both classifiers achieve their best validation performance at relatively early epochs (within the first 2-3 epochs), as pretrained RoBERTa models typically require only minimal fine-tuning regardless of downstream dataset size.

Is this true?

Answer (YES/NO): NO